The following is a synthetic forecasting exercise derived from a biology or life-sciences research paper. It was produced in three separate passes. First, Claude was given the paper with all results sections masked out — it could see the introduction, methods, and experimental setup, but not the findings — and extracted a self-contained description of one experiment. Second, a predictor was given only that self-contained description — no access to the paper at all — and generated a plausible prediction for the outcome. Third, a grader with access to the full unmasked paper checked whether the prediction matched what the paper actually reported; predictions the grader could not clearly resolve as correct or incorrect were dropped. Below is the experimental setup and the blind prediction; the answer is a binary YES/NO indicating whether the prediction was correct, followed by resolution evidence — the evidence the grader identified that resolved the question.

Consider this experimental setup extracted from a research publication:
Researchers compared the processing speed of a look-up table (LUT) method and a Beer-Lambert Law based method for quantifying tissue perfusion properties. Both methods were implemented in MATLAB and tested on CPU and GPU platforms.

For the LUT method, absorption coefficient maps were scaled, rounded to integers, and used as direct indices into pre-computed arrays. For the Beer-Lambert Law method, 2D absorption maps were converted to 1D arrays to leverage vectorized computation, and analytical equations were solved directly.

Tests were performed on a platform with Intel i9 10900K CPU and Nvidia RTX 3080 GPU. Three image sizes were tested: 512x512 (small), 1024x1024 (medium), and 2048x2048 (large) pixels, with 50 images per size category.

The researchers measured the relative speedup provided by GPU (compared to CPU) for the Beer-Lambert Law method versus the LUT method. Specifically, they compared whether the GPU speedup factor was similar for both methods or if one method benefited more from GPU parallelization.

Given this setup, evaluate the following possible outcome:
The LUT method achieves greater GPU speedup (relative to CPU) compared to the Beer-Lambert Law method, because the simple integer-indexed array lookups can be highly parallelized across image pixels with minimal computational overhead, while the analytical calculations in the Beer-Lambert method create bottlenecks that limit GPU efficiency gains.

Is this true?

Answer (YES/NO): YES